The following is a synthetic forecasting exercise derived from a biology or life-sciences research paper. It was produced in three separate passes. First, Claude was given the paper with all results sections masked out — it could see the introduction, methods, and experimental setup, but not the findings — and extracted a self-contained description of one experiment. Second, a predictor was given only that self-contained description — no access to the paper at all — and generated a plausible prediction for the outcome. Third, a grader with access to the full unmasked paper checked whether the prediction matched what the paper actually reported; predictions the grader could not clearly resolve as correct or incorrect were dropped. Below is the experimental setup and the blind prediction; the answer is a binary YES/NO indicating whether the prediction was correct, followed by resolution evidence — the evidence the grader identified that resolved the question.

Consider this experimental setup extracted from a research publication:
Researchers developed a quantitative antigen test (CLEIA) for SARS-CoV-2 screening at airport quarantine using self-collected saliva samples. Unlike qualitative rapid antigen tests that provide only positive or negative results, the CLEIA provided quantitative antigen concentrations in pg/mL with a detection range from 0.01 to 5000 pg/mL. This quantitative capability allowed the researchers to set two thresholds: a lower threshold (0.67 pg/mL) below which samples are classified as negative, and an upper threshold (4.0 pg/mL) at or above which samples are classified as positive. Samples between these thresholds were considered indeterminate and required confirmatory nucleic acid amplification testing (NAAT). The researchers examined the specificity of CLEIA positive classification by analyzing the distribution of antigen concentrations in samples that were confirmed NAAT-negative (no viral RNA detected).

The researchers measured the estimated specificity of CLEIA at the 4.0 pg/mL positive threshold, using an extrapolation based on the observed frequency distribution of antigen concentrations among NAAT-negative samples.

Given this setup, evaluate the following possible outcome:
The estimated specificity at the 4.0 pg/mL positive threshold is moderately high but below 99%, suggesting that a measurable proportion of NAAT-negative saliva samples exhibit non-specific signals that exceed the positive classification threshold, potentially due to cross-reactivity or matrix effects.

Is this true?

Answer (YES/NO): NO